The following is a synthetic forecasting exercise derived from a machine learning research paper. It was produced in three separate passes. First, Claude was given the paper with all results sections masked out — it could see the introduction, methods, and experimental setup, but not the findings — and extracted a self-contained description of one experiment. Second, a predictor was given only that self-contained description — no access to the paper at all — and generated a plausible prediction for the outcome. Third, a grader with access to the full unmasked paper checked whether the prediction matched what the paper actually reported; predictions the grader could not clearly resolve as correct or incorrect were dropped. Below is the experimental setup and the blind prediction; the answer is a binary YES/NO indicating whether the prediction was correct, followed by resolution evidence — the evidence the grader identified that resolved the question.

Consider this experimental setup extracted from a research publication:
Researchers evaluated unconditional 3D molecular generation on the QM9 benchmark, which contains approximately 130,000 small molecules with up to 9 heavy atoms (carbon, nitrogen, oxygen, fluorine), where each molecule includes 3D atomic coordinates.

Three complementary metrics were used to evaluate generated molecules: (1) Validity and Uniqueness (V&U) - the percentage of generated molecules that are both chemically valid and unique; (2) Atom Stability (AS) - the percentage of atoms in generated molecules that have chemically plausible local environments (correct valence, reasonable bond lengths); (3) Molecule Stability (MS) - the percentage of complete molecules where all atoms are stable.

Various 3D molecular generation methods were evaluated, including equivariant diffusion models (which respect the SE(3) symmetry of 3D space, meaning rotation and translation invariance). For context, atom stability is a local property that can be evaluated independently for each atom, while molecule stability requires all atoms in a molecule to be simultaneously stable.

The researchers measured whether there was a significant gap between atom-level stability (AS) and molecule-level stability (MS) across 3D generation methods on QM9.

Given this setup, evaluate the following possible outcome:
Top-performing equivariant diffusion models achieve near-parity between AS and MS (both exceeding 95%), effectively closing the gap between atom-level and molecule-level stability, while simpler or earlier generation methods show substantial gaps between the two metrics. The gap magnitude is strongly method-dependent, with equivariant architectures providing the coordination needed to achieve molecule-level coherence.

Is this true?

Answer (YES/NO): NO